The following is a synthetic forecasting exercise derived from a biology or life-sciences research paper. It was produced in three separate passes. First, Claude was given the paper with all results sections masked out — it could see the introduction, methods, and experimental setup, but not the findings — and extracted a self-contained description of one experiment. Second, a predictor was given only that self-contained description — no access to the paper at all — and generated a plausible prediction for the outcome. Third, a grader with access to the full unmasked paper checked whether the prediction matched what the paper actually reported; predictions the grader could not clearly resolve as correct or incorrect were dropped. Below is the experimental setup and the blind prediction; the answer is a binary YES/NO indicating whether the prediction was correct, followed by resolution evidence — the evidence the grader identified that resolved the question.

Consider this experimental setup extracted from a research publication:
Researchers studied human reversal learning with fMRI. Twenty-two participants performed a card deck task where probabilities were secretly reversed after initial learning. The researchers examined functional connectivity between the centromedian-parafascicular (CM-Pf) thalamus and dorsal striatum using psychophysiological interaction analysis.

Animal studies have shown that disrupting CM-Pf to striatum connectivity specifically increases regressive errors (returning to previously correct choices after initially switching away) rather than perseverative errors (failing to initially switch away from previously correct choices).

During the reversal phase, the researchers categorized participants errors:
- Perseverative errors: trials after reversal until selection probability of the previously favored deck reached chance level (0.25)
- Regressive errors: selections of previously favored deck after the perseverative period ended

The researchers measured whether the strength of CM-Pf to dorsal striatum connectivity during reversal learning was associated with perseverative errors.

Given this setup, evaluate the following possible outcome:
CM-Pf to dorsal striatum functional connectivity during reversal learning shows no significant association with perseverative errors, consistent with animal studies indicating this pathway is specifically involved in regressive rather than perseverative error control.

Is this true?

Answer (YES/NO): YES